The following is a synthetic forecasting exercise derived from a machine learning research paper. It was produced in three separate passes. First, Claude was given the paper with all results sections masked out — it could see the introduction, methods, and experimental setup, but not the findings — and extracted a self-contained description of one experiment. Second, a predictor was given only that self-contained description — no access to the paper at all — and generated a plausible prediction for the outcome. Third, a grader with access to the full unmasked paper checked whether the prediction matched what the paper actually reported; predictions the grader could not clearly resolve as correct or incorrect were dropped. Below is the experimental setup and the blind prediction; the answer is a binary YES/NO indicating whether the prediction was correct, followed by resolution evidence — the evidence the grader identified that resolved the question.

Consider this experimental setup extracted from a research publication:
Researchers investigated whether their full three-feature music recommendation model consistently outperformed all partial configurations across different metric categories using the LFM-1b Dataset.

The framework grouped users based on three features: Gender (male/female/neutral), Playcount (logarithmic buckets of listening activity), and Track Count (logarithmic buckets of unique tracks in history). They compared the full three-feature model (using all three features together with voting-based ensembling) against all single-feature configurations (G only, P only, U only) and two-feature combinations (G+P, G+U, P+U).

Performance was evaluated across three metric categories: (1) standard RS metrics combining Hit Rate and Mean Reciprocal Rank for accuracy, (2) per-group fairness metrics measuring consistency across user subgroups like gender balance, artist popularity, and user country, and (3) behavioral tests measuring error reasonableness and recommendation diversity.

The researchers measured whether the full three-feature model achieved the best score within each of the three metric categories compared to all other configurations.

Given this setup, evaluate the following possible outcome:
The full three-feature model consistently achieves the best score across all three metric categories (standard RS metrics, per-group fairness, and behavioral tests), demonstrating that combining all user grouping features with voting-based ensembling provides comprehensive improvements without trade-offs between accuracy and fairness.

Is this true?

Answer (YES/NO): NO